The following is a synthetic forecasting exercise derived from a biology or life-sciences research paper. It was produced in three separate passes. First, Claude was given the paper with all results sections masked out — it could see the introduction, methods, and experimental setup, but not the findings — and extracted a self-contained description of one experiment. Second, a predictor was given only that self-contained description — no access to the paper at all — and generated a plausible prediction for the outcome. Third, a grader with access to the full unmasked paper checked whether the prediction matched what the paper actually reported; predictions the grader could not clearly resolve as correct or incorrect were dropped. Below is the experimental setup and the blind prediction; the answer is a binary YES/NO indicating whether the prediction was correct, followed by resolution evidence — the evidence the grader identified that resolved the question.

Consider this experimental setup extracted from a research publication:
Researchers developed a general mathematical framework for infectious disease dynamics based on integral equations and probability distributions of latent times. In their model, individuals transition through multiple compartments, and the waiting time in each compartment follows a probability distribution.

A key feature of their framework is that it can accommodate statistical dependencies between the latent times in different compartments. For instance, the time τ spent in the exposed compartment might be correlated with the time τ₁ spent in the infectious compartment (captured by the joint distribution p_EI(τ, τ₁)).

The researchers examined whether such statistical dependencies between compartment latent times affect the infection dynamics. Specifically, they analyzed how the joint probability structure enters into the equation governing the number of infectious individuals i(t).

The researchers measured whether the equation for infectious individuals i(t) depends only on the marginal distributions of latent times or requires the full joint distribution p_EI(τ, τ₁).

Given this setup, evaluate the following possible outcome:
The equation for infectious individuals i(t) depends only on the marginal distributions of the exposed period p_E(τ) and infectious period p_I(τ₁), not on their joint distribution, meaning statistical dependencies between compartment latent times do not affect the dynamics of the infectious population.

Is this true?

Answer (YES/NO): NO